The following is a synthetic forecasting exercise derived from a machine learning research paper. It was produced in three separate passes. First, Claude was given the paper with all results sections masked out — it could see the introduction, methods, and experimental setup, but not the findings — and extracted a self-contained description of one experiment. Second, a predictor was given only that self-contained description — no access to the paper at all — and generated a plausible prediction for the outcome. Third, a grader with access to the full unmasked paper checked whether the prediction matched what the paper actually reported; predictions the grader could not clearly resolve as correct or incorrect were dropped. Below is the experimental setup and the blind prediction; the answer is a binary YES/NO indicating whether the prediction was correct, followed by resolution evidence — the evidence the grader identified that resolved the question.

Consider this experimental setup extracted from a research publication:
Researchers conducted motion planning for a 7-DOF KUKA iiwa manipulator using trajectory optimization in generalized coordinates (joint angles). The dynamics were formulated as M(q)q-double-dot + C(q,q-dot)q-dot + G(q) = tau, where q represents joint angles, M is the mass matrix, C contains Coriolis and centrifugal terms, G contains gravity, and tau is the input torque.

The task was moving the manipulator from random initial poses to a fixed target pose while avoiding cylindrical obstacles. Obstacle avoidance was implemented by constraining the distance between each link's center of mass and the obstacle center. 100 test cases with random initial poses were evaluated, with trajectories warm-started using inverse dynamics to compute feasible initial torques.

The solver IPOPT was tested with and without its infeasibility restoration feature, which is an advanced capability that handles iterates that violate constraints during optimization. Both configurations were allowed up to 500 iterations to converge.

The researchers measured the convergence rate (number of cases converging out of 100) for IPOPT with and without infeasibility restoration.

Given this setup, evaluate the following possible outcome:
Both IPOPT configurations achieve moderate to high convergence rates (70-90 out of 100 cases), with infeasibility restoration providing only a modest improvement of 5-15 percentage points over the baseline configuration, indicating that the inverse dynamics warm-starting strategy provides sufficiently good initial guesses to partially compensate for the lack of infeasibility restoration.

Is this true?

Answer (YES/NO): NO